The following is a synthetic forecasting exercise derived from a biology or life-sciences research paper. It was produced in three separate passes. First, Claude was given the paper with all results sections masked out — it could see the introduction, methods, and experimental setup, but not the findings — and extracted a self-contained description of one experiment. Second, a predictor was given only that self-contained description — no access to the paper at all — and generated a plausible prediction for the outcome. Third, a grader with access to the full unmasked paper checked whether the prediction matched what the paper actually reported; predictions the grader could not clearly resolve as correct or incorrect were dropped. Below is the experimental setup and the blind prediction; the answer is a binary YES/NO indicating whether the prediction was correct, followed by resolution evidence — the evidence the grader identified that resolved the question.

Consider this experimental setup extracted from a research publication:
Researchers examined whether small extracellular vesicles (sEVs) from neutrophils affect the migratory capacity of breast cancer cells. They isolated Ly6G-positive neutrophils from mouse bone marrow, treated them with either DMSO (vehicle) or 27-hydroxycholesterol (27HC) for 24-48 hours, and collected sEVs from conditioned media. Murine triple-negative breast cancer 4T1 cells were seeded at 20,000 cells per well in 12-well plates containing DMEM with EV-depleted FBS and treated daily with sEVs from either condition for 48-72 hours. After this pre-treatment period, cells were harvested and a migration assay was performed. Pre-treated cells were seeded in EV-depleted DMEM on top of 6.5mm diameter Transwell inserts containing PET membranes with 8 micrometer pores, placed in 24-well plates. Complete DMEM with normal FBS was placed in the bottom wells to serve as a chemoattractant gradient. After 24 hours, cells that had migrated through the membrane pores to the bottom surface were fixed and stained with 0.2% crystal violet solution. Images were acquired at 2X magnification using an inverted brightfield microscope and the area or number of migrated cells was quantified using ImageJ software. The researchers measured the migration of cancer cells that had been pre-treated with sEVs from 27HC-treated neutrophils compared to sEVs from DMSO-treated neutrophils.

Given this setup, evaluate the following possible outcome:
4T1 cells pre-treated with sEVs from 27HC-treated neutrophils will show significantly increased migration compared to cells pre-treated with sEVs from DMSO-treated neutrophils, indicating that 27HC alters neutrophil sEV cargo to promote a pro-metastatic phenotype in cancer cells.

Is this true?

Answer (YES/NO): YES